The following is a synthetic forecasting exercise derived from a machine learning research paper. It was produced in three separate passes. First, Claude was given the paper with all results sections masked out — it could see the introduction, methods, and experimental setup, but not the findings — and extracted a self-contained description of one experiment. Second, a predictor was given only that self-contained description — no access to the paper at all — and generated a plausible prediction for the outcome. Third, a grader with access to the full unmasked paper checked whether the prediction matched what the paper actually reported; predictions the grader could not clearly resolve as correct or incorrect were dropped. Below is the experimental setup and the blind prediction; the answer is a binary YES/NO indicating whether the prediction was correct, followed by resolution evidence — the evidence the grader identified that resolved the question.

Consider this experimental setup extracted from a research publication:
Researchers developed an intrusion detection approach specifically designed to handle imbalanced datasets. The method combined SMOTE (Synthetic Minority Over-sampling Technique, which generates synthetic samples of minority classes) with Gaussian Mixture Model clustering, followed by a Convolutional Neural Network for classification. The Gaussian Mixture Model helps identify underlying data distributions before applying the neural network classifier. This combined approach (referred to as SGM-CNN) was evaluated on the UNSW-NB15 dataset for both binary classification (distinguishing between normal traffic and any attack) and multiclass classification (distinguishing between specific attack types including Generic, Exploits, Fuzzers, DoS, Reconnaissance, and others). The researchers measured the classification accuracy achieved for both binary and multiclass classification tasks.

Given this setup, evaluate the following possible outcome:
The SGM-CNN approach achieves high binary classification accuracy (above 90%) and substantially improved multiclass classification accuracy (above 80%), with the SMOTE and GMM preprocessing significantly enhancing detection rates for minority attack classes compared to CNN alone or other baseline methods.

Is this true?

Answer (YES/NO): YES